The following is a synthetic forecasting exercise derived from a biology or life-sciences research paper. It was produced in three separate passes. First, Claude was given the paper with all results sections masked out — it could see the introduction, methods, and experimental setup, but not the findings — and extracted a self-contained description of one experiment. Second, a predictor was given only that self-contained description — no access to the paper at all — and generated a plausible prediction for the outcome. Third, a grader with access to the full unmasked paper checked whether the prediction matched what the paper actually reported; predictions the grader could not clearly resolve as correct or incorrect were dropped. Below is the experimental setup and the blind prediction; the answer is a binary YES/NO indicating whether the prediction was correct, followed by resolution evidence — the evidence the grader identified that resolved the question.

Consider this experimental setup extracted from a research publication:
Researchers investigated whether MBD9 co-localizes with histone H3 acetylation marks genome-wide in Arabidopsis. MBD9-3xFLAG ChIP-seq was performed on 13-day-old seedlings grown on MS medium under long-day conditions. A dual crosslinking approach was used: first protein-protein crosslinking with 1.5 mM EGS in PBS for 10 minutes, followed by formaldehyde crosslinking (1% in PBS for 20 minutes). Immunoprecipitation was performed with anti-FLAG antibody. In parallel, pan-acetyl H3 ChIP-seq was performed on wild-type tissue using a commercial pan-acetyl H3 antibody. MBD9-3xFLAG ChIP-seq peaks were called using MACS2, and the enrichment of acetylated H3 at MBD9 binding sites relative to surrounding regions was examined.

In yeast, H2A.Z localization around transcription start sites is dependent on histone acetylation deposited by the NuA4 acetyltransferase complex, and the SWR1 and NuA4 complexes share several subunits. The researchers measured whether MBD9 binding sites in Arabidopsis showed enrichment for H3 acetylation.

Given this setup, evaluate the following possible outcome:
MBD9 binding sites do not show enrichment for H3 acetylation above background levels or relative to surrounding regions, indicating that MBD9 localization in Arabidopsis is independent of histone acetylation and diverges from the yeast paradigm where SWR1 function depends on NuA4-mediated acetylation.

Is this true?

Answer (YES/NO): NO